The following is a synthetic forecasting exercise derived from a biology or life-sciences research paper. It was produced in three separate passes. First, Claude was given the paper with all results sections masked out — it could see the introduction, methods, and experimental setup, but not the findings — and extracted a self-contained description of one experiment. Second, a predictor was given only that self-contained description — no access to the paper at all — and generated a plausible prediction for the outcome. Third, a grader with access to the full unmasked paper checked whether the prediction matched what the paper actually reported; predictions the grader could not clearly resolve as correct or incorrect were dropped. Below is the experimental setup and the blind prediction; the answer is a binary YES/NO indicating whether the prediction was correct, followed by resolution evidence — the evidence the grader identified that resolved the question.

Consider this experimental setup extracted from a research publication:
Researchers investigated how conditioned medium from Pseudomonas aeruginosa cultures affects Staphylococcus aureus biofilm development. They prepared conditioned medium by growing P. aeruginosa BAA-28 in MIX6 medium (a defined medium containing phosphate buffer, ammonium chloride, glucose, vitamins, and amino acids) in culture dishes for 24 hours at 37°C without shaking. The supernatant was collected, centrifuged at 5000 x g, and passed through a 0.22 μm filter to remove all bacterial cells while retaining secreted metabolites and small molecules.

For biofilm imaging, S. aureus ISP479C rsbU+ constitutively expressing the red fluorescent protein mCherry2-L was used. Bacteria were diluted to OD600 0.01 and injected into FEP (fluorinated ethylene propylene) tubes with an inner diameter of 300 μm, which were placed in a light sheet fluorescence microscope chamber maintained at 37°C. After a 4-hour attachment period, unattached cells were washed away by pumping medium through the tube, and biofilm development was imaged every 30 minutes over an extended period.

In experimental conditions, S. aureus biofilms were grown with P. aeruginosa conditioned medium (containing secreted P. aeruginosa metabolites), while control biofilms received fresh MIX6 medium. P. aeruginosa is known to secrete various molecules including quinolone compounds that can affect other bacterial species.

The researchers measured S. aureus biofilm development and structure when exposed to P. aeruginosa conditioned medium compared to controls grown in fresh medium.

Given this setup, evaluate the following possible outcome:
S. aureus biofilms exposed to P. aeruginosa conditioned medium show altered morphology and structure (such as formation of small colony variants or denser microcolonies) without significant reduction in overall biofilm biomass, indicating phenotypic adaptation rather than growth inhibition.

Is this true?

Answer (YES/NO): NO